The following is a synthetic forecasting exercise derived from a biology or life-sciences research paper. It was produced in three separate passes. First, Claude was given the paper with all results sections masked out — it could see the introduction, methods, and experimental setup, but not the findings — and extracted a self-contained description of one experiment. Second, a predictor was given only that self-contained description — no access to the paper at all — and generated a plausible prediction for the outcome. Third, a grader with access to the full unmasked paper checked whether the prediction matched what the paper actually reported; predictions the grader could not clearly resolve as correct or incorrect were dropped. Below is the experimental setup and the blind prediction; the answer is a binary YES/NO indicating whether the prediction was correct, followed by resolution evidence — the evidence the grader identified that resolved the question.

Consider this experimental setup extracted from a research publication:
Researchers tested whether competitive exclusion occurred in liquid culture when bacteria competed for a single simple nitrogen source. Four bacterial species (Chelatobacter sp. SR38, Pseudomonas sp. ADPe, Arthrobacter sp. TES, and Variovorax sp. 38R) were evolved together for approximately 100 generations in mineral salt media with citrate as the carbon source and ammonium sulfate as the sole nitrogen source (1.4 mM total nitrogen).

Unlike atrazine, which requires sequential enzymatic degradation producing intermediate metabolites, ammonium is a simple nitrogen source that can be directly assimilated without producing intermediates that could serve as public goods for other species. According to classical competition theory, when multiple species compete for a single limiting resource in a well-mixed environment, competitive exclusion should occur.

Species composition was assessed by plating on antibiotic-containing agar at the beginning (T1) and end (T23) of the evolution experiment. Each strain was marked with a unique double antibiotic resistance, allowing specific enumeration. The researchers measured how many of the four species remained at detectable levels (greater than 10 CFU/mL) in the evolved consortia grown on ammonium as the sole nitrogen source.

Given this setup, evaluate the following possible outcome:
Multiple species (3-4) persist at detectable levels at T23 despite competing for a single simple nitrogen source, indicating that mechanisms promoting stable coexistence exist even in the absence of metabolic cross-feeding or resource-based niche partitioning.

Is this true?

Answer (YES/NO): YES